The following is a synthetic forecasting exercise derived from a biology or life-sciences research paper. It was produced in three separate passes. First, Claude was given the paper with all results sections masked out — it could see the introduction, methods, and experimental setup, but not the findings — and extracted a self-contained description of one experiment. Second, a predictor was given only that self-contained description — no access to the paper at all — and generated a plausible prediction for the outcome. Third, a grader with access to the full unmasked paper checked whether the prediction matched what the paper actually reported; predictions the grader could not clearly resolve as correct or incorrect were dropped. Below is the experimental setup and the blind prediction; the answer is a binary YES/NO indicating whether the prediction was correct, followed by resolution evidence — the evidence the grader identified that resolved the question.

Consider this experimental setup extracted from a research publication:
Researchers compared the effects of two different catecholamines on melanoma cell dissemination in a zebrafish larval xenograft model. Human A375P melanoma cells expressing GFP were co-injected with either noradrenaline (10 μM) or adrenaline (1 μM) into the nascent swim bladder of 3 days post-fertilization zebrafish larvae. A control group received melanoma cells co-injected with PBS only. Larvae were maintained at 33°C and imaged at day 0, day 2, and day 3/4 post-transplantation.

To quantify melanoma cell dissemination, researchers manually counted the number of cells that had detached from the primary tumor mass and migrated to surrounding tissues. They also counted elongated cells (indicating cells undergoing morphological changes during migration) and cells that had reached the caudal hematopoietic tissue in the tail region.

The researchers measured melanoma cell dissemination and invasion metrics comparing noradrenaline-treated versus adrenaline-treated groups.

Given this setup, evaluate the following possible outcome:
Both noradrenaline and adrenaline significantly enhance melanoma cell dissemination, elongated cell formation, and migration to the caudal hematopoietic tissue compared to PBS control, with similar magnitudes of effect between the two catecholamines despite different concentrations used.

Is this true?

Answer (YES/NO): NO